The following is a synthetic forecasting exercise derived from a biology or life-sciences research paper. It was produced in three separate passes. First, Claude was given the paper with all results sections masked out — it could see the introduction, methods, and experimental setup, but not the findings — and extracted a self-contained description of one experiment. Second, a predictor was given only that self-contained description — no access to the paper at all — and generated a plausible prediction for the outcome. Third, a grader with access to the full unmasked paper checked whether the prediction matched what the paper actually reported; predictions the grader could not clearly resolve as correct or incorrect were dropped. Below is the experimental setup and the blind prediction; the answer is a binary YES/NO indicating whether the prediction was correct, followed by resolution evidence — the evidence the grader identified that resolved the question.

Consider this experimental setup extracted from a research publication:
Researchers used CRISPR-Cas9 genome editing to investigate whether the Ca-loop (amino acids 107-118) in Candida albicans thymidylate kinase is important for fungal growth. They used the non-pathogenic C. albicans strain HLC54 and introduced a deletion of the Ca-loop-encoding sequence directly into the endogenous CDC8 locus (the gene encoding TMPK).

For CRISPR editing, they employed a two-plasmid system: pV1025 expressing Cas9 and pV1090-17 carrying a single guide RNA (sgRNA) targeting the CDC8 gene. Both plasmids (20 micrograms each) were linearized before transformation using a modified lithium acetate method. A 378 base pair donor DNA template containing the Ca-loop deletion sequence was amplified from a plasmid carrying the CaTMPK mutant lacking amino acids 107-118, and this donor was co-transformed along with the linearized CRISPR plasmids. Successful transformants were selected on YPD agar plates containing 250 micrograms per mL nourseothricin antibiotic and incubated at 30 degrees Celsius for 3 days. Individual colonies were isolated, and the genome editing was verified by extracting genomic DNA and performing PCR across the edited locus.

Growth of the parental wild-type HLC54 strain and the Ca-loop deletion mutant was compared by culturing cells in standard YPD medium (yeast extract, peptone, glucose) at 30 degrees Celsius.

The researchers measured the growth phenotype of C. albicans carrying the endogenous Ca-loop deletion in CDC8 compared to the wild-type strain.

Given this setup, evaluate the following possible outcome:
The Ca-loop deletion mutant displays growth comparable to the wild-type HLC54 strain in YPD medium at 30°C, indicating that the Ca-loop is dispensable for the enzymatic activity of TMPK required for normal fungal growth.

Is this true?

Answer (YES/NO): NO